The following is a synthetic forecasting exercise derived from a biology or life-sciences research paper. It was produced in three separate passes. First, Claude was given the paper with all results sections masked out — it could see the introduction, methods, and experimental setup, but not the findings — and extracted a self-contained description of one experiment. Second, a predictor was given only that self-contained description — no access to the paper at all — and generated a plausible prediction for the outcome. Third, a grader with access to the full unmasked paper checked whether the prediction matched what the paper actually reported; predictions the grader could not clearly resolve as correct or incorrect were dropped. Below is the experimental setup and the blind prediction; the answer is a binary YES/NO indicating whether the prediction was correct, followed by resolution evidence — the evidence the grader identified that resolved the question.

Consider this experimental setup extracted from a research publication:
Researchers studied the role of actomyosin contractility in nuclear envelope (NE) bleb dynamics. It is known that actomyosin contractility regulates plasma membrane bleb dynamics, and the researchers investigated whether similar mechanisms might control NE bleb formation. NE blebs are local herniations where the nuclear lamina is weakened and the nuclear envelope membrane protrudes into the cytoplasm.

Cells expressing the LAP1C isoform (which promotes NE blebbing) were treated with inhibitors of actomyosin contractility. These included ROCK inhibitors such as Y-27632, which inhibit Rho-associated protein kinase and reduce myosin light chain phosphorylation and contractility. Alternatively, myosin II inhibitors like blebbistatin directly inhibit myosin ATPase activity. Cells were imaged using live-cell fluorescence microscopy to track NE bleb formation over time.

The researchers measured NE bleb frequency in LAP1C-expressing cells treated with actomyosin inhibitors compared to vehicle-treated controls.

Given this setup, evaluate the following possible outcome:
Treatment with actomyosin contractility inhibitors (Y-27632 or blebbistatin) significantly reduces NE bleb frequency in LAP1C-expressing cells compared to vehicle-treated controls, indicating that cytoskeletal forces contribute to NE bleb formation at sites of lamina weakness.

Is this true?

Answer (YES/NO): YES